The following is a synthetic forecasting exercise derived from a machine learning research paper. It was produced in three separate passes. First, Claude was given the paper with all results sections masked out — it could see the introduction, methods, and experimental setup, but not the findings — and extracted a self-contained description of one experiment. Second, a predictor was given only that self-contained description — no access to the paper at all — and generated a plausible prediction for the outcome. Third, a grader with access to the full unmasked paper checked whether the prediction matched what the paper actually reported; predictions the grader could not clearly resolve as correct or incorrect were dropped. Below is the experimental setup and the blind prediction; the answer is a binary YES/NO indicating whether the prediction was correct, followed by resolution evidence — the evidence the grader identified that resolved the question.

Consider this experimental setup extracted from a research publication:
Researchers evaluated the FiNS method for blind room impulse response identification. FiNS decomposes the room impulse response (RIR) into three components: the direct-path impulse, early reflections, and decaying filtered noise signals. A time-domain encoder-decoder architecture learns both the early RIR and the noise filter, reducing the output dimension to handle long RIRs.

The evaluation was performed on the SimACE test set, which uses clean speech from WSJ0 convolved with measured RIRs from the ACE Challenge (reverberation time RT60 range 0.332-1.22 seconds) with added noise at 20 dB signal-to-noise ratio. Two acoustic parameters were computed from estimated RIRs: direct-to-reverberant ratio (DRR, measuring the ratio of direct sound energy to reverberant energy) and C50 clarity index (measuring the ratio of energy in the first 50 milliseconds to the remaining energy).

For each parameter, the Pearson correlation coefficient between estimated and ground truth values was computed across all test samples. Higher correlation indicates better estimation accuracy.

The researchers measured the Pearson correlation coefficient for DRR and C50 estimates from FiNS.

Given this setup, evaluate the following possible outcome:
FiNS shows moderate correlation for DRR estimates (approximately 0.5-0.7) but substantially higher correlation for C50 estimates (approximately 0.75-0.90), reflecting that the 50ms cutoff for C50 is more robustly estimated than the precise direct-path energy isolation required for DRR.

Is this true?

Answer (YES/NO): NO